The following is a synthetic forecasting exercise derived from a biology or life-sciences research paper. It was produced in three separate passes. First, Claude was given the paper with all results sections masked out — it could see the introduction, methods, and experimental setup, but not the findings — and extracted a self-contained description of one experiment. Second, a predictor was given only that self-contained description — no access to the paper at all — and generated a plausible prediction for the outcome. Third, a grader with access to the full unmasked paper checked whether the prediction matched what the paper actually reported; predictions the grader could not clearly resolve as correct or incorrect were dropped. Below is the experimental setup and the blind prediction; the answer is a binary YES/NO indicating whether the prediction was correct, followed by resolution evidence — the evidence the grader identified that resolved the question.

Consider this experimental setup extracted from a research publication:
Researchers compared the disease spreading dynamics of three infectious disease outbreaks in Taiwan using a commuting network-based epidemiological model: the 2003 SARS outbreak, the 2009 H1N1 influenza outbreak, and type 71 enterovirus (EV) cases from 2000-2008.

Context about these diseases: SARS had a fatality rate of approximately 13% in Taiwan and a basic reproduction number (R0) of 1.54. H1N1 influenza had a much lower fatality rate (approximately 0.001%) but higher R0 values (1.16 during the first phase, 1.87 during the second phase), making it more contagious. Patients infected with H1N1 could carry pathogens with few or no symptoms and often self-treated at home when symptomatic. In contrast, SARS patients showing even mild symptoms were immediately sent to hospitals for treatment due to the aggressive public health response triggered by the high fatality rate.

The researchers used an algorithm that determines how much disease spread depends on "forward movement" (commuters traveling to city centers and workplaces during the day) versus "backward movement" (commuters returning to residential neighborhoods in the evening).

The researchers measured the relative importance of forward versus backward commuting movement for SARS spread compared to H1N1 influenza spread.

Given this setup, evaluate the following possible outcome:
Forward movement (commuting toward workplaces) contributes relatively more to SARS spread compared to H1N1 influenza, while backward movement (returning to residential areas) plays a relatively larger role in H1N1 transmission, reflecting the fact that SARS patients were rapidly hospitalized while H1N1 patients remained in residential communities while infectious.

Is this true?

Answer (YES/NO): YES